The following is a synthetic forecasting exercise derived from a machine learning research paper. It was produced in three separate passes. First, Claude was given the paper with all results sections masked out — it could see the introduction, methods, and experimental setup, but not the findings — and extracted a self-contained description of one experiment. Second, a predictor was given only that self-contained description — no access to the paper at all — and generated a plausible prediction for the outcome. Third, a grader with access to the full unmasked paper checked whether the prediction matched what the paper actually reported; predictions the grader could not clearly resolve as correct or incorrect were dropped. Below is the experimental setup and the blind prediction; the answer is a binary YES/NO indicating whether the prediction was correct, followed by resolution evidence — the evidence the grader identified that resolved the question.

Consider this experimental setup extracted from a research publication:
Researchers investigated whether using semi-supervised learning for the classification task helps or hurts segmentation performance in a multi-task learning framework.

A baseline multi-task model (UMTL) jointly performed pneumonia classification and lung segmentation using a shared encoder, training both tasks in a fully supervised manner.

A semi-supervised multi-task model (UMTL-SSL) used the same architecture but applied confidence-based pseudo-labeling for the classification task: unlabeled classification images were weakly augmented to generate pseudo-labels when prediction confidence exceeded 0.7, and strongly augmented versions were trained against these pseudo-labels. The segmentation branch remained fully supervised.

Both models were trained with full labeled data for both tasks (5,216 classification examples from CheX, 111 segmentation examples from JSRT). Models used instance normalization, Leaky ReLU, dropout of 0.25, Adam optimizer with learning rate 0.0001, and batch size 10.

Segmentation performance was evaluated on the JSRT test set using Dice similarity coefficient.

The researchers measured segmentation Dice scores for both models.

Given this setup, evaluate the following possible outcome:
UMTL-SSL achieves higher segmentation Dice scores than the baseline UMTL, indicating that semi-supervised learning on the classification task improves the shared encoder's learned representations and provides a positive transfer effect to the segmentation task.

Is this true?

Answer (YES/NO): YES